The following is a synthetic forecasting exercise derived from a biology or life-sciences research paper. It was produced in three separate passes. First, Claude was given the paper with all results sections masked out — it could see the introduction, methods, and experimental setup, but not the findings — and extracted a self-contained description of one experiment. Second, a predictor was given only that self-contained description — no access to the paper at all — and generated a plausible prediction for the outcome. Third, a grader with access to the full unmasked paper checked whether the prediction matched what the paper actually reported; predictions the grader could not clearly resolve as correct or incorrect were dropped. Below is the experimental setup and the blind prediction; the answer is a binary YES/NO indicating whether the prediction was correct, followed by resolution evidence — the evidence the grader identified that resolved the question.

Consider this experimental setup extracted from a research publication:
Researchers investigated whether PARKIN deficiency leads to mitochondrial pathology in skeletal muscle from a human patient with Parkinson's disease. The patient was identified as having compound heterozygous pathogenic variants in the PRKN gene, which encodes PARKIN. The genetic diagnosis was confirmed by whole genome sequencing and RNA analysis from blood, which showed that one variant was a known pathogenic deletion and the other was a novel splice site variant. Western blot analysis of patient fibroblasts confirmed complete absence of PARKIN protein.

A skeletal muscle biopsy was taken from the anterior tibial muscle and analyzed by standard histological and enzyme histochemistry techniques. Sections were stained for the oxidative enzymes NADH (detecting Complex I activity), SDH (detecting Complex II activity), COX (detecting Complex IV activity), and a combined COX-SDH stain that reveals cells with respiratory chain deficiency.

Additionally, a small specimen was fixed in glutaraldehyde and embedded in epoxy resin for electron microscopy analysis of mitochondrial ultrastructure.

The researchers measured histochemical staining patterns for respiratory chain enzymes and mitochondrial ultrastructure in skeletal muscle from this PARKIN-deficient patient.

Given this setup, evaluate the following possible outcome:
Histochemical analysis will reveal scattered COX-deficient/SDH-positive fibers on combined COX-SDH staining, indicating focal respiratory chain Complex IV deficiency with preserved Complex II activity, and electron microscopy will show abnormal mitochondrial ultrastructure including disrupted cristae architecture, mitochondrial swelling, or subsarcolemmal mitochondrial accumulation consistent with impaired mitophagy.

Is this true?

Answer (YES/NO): NO